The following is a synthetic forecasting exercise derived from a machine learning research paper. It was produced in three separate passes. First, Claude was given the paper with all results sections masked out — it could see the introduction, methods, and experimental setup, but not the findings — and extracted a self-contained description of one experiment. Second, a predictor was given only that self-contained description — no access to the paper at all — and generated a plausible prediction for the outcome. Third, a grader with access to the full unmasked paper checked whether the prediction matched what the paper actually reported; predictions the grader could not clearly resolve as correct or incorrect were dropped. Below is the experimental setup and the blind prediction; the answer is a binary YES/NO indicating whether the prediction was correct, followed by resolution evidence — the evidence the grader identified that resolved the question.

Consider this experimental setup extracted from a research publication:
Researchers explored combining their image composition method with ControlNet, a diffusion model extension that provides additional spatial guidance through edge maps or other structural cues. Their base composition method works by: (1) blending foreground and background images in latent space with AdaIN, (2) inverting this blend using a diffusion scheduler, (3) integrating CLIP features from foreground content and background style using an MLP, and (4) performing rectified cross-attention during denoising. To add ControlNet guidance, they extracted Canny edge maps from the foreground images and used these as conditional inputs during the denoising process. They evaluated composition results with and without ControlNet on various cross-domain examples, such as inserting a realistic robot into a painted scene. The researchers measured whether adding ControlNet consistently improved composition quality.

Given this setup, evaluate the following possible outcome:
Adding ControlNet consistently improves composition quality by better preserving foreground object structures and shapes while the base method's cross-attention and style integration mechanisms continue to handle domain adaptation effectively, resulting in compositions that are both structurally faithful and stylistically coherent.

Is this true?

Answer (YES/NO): NO